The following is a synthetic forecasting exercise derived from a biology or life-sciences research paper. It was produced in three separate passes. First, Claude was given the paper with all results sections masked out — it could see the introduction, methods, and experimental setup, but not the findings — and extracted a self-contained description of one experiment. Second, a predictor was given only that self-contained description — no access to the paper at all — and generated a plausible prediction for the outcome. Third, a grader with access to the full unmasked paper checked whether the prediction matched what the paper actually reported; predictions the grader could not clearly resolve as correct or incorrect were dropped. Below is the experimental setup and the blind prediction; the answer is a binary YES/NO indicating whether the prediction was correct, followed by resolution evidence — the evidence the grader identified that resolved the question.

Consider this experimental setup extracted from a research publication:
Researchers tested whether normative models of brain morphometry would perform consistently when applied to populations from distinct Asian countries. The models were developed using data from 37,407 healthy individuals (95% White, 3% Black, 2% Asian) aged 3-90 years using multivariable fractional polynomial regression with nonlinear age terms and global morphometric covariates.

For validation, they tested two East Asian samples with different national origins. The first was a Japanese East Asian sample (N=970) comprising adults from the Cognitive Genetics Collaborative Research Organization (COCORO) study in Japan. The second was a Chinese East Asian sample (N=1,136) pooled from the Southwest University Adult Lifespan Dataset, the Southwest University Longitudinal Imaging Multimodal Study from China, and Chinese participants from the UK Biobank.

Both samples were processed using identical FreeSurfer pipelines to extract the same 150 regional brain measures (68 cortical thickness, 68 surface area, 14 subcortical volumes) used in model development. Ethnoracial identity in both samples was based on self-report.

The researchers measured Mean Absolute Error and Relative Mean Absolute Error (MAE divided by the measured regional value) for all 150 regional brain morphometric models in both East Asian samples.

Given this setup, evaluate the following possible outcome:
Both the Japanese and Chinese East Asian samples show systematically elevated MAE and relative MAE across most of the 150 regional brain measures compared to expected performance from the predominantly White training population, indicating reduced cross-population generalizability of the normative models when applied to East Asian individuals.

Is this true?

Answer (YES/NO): NO